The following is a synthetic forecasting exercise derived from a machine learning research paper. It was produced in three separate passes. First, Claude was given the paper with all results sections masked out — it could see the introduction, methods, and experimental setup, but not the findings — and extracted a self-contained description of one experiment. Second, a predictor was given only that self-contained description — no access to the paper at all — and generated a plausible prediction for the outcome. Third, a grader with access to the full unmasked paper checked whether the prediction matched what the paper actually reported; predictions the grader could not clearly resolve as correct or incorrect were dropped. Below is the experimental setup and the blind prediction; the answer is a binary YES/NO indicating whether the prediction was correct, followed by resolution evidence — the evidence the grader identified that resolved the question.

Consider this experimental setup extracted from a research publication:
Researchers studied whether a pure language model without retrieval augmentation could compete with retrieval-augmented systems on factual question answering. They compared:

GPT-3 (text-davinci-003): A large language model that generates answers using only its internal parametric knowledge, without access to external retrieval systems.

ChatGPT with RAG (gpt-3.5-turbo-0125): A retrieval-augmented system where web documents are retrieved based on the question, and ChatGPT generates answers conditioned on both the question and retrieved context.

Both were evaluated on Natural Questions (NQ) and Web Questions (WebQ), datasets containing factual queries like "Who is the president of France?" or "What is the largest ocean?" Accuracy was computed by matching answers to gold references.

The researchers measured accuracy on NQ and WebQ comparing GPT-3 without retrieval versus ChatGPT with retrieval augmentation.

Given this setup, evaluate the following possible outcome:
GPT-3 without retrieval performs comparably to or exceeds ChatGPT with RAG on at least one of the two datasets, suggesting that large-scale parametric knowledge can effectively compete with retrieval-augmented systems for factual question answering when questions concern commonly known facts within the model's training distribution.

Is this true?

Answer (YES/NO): NO